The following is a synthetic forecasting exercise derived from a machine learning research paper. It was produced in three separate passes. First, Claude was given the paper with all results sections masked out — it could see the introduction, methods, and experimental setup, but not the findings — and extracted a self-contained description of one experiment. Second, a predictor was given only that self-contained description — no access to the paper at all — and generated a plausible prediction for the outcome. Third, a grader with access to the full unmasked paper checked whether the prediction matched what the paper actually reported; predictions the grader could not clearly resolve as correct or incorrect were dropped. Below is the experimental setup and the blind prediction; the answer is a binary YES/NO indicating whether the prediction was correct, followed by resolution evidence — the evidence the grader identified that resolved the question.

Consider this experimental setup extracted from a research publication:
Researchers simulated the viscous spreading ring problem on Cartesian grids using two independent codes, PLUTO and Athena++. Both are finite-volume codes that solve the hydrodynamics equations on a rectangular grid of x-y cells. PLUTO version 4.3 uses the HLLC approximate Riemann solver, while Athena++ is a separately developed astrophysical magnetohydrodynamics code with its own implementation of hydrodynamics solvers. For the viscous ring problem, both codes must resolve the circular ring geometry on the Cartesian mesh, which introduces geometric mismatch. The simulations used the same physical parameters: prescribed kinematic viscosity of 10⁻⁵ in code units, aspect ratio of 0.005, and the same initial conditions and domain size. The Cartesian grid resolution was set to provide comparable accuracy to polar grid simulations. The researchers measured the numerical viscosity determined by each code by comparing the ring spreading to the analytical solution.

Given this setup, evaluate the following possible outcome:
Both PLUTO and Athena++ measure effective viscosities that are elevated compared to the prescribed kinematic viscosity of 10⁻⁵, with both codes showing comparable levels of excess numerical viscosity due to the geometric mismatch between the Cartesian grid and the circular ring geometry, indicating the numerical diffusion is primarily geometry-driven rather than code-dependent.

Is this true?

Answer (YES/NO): YES